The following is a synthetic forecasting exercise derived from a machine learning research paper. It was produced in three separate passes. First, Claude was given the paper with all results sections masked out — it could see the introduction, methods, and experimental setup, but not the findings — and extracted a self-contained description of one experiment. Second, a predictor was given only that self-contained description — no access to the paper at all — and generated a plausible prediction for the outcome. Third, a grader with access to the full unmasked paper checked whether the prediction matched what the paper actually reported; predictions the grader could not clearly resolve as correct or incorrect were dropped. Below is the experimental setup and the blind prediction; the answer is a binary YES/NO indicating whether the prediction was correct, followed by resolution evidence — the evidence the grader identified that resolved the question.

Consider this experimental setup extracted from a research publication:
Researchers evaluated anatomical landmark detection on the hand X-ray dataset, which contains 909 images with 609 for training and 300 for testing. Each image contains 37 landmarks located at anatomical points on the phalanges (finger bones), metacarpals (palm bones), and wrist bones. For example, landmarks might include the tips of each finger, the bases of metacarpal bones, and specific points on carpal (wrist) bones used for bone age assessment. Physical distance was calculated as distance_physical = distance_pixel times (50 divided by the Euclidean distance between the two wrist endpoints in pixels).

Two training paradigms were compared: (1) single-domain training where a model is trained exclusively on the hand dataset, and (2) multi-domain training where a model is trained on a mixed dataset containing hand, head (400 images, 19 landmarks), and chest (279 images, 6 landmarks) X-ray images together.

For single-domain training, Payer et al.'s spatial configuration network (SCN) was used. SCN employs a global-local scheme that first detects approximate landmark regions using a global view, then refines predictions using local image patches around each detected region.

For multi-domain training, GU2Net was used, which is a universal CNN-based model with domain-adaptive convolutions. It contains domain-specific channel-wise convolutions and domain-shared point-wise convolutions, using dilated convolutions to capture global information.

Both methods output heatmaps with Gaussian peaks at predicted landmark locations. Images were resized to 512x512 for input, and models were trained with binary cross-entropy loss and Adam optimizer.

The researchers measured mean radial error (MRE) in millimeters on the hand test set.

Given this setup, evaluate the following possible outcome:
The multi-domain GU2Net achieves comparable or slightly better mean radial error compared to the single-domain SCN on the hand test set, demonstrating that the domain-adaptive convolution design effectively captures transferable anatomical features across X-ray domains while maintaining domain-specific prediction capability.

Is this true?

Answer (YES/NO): NO